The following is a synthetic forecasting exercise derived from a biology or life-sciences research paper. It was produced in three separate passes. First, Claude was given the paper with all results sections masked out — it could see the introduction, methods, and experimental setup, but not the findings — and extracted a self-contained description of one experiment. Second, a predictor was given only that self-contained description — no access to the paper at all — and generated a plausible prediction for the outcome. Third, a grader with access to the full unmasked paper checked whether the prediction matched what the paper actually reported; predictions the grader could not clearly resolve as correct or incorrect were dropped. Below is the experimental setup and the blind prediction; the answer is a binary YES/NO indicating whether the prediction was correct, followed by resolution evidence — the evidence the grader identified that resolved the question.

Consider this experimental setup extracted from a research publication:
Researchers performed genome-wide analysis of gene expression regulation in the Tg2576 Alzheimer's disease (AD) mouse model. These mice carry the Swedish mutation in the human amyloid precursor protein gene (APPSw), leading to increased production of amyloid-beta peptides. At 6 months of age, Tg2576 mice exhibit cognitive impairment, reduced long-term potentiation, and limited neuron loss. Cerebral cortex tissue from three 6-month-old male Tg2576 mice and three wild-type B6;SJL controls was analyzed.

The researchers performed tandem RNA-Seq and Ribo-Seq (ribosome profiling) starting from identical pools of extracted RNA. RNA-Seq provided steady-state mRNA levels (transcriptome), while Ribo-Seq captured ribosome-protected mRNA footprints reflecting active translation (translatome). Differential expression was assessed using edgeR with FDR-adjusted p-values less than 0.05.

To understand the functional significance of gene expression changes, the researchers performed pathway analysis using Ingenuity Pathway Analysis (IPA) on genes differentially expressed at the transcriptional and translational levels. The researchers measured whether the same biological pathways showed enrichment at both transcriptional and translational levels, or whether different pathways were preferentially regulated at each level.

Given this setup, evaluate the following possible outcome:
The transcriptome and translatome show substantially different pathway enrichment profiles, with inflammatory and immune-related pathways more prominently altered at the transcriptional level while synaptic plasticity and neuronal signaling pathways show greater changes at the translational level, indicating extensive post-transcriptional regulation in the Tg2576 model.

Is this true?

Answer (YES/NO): NO